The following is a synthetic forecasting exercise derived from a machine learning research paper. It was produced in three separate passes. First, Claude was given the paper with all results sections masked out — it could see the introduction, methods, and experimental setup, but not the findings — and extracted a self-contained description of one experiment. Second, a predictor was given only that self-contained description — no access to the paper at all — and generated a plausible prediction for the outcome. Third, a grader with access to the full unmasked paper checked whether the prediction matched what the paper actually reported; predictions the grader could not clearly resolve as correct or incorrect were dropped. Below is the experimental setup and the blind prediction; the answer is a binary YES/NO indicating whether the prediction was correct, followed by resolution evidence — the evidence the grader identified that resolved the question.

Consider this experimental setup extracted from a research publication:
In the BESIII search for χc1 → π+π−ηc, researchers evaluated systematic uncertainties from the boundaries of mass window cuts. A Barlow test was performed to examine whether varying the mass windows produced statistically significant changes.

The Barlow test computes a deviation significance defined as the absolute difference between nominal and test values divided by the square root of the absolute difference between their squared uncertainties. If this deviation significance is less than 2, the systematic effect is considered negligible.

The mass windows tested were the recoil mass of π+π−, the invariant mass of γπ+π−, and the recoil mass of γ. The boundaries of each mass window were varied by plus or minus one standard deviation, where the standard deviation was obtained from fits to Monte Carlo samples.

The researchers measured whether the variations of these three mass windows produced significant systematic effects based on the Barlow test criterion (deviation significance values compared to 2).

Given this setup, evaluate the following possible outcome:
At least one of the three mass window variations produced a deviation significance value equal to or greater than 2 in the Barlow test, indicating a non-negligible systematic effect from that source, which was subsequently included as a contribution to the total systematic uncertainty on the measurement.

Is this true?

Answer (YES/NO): NO